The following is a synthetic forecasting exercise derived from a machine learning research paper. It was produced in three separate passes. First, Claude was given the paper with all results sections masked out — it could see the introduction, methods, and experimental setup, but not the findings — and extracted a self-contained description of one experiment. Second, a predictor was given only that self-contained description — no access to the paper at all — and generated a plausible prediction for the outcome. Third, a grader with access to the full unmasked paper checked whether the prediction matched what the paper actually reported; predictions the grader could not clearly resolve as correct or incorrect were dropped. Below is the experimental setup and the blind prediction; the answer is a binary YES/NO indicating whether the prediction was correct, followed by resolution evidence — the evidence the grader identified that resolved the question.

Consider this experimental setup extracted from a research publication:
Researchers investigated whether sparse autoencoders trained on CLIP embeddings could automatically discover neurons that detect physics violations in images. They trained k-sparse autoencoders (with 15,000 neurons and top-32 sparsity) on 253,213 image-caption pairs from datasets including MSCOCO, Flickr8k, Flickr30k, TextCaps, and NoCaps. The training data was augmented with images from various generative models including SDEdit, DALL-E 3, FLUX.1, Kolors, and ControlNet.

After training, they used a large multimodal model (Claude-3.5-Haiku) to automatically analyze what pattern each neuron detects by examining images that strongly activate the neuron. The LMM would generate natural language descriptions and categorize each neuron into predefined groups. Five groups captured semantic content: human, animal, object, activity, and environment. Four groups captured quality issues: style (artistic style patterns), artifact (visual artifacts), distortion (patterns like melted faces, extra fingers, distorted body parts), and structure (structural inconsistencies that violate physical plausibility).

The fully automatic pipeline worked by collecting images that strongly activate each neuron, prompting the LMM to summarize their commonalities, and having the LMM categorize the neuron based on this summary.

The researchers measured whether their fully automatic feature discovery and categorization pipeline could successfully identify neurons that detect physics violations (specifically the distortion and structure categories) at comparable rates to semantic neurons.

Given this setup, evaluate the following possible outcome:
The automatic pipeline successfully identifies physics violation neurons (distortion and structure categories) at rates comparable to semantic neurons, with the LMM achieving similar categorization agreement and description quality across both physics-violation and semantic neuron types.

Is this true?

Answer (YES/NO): NO